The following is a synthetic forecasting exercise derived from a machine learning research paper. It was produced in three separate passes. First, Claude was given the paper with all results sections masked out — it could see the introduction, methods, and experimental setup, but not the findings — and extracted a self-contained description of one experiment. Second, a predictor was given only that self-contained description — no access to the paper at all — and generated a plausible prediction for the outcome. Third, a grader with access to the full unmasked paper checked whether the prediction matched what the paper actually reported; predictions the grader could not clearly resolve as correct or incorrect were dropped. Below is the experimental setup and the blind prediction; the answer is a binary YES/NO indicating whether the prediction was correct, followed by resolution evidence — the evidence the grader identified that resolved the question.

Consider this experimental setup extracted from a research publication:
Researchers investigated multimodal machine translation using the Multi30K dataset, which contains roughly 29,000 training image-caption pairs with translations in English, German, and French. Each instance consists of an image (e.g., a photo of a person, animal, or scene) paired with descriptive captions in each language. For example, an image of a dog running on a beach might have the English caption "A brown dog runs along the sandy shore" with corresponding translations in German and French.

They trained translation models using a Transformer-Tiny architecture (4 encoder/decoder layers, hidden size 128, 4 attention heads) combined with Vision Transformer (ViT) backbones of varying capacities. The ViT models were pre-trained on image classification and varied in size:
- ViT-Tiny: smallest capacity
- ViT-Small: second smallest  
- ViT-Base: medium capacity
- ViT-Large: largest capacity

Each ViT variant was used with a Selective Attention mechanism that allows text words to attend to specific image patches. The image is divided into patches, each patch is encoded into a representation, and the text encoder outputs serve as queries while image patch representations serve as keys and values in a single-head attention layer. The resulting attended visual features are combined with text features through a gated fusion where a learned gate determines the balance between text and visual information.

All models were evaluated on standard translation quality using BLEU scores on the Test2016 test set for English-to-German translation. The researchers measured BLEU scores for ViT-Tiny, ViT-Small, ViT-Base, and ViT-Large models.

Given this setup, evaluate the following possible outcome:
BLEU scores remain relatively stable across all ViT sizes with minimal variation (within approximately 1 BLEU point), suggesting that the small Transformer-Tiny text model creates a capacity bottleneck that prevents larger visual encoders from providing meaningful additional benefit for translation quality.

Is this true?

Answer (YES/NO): NO